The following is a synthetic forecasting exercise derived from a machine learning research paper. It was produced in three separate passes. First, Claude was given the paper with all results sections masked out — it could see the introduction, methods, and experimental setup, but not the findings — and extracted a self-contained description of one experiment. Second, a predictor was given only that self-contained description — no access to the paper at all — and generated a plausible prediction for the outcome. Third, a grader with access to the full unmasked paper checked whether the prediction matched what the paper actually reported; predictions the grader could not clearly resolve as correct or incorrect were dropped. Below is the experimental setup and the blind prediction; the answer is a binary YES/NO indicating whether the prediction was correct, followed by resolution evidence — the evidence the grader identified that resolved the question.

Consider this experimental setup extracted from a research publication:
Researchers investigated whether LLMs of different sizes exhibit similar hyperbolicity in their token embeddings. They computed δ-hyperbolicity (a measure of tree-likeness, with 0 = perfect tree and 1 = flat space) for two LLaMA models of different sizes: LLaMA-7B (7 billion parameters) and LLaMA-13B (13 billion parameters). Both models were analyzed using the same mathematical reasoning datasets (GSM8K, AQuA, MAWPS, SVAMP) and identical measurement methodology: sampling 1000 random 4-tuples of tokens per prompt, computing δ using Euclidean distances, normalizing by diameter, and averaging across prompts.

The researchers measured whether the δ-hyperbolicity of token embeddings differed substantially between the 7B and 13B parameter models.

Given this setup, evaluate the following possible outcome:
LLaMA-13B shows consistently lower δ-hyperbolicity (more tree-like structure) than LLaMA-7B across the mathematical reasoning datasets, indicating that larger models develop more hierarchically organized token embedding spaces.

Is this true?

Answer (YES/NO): NO